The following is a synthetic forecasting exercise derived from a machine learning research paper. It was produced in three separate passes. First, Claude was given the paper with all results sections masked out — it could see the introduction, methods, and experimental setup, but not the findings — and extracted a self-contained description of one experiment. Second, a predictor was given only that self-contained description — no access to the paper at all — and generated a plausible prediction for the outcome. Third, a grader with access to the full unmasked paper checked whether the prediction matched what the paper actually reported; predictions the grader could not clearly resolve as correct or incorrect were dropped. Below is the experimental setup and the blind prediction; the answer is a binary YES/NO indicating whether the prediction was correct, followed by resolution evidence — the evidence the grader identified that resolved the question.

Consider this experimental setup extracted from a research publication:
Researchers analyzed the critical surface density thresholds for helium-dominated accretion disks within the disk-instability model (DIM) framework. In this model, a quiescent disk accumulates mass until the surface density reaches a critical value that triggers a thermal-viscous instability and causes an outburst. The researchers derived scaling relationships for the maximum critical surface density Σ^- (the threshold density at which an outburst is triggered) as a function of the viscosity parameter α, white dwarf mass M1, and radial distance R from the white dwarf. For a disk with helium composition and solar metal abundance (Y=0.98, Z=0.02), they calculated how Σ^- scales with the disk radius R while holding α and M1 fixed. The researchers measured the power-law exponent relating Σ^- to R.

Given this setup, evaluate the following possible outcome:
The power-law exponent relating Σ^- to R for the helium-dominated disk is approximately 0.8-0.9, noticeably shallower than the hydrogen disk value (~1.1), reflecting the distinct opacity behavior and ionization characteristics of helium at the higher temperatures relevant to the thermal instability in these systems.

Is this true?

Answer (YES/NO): NO